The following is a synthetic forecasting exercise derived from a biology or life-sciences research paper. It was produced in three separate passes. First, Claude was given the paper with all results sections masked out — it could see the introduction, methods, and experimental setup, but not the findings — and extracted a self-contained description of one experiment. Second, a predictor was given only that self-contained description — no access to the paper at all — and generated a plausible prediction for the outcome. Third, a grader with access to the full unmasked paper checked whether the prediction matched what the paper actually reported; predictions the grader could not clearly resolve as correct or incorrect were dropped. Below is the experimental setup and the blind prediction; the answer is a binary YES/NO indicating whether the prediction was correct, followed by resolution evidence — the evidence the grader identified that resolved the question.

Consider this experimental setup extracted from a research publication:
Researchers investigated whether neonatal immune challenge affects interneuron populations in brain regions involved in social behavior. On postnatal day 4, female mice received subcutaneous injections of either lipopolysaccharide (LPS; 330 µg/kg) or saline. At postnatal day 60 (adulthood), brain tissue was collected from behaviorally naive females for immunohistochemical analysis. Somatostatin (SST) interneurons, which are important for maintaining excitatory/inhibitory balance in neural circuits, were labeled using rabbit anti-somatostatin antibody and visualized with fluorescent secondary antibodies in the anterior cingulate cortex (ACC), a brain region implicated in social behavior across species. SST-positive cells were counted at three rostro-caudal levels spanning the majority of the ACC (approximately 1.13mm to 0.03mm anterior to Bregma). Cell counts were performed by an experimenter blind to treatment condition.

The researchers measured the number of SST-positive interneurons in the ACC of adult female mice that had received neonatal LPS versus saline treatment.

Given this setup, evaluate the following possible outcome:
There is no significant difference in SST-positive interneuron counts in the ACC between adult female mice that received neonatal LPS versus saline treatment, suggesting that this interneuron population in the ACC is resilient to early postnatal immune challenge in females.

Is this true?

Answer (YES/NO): NO